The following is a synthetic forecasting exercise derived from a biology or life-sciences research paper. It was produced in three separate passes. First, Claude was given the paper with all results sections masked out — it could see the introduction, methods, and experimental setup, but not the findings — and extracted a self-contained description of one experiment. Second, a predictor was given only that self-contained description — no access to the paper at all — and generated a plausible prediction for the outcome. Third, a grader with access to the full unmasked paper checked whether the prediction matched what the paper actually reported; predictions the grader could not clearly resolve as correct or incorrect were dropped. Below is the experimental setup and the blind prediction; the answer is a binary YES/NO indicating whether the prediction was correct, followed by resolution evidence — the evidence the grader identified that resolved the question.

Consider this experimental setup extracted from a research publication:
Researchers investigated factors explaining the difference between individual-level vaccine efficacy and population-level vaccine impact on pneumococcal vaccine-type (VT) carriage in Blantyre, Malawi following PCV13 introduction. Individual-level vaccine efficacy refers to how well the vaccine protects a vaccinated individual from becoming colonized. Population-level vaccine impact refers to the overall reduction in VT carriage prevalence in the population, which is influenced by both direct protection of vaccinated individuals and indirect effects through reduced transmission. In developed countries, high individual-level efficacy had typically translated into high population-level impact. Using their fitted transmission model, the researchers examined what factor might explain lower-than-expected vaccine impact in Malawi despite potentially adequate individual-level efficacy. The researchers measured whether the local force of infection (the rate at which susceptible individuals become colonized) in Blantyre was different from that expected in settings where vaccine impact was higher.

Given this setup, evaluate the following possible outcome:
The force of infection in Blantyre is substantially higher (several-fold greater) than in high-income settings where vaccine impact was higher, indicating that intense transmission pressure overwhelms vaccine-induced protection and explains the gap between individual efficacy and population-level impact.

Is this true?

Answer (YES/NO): NO